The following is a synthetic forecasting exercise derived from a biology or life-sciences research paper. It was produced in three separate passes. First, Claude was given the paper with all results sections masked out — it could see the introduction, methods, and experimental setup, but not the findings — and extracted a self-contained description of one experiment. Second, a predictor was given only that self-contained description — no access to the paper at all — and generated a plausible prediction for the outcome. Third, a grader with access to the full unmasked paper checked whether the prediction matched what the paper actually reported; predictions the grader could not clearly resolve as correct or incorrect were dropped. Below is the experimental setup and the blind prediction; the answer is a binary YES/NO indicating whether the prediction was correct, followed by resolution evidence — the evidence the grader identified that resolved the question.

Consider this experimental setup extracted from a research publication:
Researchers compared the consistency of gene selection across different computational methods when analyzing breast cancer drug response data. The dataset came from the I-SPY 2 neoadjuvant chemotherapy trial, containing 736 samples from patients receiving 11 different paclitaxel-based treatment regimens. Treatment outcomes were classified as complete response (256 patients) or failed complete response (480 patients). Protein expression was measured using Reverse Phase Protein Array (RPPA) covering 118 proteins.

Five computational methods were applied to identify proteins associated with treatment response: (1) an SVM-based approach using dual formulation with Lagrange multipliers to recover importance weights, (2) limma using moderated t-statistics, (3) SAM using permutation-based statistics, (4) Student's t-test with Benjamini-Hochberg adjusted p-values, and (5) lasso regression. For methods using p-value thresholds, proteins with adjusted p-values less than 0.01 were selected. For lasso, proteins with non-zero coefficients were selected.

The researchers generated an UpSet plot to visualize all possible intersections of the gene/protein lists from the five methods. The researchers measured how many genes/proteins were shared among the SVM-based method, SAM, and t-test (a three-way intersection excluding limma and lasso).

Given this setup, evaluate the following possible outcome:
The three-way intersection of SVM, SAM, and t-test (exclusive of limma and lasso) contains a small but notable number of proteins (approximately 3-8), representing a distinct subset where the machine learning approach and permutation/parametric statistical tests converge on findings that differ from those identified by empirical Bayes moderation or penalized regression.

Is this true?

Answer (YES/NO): NO